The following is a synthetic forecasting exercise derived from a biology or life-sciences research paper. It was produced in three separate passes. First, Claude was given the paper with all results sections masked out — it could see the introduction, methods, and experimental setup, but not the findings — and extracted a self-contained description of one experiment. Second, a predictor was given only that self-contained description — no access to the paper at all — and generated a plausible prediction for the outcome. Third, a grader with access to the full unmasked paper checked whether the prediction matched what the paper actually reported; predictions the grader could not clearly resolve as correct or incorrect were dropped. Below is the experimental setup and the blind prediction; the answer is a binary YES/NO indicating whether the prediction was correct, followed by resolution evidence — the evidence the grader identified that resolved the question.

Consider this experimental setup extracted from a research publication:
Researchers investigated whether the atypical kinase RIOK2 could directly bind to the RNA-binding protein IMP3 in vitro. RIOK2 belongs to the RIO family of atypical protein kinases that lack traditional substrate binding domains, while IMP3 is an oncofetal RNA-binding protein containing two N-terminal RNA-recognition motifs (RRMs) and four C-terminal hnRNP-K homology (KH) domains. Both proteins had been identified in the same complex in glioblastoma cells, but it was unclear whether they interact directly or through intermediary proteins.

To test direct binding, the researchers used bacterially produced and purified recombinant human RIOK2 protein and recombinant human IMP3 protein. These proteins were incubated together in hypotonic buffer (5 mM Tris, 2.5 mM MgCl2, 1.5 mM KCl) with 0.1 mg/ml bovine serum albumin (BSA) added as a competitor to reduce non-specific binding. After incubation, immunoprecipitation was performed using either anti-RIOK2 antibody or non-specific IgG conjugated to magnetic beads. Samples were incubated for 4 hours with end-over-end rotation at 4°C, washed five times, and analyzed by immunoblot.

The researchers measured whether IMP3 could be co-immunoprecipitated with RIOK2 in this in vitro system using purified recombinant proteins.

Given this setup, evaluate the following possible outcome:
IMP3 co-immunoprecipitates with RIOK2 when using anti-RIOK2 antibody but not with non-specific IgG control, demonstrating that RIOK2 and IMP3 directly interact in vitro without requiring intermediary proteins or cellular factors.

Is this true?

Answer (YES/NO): YES